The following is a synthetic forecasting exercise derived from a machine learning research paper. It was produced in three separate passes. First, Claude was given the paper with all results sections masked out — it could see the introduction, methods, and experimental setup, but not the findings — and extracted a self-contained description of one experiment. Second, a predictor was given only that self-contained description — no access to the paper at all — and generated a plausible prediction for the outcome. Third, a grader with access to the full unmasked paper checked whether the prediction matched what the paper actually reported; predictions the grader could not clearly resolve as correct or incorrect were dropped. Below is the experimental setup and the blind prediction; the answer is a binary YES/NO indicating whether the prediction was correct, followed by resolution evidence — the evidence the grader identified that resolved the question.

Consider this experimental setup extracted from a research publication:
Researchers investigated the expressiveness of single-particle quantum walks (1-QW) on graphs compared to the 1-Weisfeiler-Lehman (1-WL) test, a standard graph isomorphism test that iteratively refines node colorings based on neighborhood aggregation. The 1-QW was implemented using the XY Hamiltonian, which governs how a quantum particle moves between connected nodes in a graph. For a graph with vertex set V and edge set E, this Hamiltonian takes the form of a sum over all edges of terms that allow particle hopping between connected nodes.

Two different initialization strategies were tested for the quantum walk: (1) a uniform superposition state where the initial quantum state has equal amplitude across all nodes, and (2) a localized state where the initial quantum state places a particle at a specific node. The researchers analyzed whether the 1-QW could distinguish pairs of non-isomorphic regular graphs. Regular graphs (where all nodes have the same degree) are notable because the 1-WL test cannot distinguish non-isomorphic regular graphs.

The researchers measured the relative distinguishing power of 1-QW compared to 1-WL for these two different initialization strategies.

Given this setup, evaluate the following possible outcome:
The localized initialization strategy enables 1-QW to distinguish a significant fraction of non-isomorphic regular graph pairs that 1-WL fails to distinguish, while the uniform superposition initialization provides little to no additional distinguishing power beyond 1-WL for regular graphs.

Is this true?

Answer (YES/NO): NO